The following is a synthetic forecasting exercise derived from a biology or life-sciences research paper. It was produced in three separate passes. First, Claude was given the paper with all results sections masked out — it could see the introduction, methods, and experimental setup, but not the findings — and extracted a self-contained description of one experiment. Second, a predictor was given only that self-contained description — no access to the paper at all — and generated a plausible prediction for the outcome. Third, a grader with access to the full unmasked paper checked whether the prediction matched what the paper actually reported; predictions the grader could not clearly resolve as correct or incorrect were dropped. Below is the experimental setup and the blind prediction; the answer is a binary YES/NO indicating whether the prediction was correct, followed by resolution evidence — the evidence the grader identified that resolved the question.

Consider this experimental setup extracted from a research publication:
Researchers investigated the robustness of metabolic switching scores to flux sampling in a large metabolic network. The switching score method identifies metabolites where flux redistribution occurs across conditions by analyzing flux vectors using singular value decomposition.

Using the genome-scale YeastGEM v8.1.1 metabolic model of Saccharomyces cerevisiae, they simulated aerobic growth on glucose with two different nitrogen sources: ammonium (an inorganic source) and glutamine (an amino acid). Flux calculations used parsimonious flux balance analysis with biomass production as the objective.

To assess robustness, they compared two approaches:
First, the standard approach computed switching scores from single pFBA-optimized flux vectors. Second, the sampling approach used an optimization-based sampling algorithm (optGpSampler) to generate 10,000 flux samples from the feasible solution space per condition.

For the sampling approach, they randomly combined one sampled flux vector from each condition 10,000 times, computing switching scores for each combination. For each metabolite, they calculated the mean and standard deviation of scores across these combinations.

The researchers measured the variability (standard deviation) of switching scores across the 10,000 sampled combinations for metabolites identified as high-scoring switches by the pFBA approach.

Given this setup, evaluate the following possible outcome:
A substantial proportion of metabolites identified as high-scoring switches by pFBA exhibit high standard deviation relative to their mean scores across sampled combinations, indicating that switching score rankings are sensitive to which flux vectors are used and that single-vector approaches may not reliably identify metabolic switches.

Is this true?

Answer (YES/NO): NO